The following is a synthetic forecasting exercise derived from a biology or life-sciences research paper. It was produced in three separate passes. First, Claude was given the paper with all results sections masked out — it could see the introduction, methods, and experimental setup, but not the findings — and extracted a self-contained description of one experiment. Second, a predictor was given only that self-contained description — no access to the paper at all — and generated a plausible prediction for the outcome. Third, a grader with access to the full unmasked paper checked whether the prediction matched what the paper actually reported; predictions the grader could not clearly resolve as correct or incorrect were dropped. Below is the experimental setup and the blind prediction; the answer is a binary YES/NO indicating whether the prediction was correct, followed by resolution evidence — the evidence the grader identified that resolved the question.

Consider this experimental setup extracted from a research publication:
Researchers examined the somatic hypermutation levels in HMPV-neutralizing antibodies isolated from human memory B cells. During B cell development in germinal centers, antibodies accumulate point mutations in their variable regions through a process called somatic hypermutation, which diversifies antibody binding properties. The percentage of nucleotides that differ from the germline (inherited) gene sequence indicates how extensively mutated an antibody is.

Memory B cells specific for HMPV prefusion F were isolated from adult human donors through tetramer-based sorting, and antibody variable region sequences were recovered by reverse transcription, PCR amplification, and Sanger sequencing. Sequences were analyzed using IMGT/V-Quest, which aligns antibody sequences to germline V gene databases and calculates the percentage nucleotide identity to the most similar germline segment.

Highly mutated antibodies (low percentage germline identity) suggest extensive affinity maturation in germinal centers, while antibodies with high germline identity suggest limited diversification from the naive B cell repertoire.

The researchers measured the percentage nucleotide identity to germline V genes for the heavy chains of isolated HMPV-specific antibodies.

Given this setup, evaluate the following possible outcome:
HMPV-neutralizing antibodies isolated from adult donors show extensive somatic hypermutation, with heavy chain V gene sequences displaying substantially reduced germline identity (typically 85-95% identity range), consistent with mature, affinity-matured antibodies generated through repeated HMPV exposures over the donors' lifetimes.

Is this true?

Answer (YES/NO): NO